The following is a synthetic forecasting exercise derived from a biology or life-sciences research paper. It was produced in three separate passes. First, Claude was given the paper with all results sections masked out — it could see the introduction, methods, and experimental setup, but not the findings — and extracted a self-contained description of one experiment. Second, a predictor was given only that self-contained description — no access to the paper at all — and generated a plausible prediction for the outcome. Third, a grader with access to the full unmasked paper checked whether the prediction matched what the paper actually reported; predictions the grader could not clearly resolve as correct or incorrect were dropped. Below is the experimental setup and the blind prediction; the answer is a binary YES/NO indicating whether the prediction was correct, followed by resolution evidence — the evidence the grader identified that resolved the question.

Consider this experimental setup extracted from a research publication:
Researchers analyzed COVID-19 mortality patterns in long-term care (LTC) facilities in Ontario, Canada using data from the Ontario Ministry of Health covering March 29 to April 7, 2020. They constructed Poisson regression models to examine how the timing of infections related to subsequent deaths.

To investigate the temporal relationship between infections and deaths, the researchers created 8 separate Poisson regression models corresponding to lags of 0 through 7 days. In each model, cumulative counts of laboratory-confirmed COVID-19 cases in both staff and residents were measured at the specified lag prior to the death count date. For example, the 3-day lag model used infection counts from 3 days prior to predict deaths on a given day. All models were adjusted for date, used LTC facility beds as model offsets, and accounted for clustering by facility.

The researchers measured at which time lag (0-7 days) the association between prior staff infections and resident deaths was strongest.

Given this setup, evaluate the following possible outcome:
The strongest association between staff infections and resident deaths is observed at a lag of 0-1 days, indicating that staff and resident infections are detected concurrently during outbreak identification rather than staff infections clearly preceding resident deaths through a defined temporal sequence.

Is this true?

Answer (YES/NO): NO